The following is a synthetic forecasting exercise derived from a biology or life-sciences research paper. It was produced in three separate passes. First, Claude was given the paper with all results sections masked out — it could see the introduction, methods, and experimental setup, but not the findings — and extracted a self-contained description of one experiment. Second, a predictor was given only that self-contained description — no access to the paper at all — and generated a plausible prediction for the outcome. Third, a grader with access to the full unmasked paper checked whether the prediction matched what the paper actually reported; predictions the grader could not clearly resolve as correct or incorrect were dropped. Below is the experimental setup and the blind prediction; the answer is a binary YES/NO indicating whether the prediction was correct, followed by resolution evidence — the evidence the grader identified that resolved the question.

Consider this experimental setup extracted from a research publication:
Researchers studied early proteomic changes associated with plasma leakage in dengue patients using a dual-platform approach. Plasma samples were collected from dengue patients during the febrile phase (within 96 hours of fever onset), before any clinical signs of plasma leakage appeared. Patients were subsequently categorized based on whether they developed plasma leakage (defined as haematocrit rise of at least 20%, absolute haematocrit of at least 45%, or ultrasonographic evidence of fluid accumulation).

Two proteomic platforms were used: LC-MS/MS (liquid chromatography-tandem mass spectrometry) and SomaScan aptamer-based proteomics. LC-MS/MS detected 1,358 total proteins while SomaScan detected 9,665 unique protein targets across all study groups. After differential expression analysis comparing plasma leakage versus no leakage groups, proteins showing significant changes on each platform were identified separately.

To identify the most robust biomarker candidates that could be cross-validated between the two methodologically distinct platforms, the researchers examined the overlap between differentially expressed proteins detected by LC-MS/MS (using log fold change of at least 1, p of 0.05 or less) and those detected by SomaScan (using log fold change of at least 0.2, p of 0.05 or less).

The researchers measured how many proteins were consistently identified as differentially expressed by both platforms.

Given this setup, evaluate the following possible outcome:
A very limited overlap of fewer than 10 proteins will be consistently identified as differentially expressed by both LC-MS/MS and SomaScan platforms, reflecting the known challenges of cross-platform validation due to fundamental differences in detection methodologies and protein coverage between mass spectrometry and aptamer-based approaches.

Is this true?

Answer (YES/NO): NO